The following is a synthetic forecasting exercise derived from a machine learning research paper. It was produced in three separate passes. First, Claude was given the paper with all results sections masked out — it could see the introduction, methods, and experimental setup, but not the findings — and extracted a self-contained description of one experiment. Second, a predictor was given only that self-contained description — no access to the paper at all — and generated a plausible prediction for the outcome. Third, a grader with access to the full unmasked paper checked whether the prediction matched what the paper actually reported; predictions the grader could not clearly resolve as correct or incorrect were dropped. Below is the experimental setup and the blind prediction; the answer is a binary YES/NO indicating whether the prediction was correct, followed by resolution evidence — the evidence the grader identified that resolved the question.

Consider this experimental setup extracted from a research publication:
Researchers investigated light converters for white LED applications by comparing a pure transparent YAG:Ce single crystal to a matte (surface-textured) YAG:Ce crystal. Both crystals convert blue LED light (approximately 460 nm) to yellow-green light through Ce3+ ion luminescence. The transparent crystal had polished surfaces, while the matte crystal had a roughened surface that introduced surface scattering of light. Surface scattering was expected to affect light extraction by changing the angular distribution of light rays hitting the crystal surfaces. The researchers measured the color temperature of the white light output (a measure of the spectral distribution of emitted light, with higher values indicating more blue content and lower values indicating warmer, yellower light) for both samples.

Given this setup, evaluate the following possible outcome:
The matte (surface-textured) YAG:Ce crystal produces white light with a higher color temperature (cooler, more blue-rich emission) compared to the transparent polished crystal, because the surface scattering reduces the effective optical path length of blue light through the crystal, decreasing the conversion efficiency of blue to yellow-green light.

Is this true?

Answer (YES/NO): NO